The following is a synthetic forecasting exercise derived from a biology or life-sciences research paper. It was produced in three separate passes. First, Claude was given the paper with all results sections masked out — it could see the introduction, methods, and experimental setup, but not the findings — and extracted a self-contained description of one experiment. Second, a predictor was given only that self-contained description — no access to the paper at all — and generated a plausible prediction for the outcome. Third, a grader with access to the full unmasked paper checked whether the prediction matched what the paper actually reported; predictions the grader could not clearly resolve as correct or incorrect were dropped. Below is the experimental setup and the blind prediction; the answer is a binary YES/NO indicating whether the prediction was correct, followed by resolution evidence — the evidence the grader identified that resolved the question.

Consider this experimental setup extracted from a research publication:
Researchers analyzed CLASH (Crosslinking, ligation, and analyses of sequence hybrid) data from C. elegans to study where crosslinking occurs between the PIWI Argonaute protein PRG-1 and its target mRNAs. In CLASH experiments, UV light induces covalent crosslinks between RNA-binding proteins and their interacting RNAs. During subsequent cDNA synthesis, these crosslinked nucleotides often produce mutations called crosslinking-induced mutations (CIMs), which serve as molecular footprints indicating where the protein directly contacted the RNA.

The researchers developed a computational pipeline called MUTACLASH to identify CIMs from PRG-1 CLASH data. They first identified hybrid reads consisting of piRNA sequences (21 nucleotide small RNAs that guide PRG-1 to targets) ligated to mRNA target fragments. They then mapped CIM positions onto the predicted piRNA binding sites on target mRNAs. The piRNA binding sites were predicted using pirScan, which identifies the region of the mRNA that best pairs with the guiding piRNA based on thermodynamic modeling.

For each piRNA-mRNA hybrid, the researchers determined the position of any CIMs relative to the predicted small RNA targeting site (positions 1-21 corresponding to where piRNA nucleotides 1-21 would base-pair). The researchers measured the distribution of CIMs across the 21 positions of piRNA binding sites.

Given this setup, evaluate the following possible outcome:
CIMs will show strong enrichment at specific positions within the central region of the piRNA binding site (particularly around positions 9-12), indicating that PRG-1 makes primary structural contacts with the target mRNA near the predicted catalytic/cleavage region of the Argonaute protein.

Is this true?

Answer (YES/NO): YES